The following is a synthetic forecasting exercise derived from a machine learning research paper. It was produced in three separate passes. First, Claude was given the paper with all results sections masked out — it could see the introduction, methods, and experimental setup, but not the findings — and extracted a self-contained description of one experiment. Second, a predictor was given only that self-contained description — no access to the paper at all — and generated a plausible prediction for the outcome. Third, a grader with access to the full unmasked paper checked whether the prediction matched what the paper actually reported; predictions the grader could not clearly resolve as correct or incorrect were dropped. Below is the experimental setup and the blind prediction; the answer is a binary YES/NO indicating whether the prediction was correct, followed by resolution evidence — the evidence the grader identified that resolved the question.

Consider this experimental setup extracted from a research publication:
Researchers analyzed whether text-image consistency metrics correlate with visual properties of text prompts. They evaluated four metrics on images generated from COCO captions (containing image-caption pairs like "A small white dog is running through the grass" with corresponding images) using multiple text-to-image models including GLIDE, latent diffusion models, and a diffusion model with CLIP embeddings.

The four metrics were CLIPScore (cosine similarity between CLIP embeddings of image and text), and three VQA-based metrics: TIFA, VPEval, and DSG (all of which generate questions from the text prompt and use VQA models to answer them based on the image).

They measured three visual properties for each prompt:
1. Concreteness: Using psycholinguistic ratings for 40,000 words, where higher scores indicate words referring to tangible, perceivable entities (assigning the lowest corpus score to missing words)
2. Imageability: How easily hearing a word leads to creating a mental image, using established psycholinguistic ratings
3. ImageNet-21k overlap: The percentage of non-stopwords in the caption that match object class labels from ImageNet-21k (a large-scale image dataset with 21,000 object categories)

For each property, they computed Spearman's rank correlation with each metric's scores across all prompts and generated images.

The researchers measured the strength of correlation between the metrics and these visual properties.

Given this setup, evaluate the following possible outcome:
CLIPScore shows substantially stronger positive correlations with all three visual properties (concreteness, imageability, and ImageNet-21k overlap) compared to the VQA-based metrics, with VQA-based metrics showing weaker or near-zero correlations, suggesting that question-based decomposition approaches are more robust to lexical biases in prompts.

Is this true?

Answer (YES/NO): NO